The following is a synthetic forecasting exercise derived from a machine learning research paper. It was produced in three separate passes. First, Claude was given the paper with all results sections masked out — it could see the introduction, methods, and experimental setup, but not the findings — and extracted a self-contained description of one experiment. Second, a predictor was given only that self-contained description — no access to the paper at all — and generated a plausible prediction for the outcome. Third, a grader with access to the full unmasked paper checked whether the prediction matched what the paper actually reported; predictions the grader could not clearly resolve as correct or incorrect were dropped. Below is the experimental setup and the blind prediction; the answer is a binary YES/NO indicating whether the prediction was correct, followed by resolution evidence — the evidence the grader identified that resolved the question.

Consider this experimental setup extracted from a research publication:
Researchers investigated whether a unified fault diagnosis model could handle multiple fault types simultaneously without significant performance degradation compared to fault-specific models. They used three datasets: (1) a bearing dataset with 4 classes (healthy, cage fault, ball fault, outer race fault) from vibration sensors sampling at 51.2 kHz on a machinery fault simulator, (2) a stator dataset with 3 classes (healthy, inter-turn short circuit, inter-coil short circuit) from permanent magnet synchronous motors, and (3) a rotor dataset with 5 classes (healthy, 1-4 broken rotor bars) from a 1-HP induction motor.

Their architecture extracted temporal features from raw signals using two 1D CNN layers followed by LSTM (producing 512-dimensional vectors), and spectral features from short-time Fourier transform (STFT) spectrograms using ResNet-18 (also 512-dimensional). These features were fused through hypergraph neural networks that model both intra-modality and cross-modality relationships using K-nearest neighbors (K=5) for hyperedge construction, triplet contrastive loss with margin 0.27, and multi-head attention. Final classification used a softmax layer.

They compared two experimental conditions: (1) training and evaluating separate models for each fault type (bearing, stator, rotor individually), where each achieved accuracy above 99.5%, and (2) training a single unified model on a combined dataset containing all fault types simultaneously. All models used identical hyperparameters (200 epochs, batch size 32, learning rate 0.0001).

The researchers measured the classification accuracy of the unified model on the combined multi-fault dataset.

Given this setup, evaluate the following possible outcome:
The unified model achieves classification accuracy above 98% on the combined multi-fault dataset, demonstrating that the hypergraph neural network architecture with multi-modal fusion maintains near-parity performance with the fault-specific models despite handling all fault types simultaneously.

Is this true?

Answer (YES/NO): YES